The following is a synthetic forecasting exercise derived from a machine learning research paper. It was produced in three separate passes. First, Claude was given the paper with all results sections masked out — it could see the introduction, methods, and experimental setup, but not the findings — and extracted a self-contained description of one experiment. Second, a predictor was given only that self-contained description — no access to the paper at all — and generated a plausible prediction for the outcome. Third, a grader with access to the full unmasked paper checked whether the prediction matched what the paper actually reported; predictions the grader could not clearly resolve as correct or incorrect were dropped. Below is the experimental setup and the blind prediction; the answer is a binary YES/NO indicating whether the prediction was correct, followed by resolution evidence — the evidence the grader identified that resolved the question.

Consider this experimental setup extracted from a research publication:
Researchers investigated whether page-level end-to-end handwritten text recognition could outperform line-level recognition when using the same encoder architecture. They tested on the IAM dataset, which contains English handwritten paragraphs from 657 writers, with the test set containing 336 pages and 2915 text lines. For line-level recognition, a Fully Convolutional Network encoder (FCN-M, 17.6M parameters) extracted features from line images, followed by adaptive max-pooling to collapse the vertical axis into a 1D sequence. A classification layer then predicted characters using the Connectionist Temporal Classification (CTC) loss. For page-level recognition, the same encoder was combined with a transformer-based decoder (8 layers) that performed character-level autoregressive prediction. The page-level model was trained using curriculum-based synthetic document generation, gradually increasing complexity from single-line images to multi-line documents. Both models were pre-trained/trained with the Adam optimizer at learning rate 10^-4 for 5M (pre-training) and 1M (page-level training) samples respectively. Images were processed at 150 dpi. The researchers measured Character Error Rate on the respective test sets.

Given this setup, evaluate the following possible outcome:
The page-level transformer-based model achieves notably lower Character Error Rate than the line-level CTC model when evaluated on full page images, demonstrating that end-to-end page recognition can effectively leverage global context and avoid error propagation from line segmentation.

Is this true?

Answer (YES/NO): YES